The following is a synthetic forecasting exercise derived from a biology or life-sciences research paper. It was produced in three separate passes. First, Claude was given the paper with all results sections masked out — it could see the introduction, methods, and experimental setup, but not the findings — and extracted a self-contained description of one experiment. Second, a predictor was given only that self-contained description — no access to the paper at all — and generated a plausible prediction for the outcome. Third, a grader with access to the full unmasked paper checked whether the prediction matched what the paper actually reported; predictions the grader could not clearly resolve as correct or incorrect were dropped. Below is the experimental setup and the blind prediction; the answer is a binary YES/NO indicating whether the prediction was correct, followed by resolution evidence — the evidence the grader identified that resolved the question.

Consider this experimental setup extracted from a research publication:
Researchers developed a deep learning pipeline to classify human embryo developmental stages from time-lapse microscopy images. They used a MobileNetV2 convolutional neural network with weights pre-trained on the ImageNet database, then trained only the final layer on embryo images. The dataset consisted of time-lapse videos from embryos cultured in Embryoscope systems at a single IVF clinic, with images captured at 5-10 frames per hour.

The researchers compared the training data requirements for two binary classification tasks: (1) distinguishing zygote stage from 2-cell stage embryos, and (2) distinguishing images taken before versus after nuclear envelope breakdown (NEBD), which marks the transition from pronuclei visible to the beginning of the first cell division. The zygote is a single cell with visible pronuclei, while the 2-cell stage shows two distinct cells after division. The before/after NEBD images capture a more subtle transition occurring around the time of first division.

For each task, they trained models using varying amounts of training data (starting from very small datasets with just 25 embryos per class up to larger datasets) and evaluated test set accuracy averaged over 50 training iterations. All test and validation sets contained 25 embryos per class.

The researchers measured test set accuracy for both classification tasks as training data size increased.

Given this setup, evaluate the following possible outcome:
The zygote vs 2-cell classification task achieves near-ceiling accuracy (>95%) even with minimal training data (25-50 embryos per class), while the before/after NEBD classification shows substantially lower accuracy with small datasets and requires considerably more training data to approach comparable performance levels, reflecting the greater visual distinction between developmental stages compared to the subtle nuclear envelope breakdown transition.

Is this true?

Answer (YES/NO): NO